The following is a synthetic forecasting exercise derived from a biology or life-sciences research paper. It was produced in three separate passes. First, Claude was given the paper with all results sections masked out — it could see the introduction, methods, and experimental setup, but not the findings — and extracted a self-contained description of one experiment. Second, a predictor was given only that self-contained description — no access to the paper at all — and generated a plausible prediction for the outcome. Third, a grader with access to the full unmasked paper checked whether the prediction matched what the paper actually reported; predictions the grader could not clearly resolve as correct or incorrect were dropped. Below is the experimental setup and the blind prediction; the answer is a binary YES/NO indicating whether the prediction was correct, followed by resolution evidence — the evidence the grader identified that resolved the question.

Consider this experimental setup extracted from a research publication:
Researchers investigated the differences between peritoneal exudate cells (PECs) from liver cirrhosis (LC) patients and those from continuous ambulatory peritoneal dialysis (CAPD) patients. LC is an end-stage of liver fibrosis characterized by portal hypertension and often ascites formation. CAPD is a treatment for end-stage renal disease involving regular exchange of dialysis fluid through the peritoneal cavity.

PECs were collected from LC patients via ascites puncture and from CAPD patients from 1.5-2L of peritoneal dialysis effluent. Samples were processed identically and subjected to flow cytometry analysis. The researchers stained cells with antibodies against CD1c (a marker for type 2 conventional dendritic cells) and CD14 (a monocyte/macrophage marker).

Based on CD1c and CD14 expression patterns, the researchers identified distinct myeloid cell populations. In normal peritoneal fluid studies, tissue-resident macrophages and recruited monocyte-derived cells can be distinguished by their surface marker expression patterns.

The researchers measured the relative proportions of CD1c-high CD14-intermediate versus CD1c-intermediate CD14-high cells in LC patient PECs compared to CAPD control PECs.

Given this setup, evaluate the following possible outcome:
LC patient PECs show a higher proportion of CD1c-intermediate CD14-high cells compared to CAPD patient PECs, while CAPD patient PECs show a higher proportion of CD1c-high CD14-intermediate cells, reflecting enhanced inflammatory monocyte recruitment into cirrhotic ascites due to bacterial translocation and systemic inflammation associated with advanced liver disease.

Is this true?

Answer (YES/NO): NO